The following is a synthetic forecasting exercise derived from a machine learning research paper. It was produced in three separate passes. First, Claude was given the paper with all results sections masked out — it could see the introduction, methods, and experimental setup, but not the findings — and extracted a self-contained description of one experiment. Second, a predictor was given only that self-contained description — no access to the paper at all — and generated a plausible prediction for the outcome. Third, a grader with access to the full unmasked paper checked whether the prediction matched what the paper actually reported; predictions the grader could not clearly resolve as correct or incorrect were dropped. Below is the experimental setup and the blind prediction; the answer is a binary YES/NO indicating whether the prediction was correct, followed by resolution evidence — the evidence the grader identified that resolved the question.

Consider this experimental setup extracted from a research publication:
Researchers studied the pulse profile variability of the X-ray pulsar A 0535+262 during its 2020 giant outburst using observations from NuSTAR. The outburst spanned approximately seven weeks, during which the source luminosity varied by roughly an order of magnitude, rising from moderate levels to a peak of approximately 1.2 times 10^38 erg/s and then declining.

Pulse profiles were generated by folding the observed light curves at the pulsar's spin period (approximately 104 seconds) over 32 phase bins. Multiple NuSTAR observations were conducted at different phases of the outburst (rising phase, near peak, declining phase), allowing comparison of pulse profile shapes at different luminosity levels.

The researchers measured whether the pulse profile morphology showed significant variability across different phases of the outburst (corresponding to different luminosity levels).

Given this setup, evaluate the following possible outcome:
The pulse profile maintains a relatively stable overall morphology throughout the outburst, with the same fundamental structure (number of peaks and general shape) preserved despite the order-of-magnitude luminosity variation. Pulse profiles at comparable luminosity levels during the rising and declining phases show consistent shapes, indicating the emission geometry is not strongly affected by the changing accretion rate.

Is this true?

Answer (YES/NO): NO